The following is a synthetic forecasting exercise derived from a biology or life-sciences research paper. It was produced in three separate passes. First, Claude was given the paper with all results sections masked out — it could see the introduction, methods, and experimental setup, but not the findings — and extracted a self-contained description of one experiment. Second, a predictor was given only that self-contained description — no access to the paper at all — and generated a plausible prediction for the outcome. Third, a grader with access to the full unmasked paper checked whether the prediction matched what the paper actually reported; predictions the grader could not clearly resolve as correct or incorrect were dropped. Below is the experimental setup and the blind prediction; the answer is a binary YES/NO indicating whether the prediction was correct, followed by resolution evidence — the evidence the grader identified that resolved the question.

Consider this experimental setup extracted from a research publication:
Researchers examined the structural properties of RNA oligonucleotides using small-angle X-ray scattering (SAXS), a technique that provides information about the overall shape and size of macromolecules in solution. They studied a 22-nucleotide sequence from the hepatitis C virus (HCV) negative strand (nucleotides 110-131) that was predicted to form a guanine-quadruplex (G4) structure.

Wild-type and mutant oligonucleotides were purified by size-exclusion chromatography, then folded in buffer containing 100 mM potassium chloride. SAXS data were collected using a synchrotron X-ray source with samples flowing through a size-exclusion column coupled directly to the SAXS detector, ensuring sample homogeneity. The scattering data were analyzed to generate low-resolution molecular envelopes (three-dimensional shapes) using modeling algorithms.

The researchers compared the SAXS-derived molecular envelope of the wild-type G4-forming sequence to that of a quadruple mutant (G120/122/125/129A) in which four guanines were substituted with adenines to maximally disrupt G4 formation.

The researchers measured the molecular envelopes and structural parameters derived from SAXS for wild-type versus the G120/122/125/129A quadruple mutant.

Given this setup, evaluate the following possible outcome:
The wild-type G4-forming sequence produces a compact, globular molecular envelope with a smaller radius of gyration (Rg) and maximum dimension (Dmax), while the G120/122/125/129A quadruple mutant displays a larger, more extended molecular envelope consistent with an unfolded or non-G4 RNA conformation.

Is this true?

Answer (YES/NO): YES